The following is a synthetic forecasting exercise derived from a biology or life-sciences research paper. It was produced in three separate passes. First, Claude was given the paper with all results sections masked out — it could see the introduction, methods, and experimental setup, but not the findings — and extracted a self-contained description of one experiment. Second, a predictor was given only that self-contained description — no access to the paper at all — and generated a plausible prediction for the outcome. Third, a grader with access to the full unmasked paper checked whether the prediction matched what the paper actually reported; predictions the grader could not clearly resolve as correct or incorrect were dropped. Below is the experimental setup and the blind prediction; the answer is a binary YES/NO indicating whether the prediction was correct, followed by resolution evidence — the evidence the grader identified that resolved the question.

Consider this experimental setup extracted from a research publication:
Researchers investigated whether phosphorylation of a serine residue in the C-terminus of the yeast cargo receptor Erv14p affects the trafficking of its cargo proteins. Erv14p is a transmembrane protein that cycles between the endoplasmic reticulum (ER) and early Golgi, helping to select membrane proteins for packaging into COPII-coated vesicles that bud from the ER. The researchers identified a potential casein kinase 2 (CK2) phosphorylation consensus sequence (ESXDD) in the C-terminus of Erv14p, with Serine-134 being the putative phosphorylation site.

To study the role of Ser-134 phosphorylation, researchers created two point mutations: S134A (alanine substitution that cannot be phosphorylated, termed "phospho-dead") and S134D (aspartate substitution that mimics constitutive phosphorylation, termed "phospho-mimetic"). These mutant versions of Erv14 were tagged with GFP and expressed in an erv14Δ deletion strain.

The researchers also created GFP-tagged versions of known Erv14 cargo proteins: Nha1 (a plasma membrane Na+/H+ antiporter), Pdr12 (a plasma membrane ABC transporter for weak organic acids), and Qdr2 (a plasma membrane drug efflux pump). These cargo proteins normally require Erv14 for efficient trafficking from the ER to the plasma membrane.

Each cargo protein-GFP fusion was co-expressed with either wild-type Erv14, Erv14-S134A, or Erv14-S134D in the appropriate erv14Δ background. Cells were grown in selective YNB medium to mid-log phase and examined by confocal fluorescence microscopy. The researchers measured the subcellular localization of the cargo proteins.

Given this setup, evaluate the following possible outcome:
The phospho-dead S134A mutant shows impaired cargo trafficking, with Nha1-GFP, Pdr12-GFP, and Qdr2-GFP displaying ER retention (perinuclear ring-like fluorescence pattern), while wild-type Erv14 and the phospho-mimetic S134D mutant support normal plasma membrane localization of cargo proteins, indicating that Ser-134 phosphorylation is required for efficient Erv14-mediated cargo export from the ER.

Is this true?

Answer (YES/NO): NO